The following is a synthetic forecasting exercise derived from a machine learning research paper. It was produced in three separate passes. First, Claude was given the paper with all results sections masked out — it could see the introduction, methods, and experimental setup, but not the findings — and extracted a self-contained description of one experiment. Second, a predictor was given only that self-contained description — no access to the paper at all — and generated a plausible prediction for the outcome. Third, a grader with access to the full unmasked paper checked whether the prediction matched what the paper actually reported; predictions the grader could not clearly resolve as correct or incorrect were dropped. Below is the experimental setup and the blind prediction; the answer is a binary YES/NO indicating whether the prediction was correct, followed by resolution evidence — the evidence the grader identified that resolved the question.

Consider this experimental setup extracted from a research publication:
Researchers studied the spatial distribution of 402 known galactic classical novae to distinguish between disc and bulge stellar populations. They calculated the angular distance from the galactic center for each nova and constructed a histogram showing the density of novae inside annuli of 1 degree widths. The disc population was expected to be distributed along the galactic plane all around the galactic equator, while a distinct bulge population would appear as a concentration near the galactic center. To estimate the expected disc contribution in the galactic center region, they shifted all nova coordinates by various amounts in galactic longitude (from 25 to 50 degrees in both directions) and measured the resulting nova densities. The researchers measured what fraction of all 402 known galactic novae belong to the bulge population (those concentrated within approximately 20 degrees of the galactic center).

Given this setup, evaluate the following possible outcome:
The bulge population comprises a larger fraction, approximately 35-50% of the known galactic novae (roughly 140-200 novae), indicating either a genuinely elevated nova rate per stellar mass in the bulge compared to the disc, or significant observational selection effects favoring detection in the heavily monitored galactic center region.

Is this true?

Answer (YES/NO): YES